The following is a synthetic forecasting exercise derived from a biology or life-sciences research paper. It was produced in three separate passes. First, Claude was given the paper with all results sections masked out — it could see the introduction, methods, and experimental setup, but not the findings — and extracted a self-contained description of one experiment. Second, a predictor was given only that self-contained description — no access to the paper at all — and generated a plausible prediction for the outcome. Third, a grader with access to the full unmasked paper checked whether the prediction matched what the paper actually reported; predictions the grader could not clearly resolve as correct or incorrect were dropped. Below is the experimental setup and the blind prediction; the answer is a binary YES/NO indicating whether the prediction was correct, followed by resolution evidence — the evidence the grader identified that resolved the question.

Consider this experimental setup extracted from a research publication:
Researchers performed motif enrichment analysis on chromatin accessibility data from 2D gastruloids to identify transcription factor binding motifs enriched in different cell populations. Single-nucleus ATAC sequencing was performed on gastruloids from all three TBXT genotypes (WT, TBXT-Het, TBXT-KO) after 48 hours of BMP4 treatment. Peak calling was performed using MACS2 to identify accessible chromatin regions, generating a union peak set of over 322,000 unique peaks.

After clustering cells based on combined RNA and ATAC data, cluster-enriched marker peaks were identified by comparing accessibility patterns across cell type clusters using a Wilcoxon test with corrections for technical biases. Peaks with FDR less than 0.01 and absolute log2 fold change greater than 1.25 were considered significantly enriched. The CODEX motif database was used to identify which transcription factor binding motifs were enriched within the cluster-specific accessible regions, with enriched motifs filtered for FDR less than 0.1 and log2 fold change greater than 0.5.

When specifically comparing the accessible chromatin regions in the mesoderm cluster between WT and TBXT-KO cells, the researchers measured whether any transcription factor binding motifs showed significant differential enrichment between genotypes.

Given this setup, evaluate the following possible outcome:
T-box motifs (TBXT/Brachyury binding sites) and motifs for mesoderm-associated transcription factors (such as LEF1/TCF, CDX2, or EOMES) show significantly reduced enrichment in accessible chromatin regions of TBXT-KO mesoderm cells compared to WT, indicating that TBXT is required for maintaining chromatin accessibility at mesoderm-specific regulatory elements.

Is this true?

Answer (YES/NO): NO